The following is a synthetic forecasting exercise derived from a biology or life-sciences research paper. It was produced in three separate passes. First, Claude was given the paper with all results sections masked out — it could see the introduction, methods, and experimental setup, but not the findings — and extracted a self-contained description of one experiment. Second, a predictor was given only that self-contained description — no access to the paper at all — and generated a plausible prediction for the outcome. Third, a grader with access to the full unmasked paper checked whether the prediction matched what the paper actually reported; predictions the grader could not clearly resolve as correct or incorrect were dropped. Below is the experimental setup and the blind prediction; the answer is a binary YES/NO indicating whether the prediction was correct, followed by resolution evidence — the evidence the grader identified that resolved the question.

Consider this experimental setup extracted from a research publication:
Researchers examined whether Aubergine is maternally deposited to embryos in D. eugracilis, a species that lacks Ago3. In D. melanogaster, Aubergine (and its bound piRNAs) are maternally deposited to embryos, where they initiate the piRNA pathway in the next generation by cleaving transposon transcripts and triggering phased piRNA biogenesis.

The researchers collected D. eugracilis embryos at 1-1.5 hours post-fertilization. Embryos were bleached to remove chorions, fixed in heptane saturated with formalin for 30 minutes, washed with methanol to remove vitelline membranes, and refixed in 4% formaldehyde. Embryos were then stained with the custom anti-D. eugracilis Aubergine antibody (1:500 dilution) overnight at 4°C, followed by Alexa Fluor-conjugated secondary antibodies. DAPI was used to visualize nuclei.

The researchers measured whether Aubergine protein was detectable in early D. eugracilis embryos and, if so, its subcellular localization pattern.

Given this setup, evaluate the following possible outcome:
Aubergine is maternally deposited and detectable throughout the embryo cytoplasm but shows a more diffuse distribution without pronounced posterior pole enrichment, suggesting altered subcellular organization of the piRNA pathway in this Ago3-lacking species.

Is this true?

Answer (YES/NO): NO